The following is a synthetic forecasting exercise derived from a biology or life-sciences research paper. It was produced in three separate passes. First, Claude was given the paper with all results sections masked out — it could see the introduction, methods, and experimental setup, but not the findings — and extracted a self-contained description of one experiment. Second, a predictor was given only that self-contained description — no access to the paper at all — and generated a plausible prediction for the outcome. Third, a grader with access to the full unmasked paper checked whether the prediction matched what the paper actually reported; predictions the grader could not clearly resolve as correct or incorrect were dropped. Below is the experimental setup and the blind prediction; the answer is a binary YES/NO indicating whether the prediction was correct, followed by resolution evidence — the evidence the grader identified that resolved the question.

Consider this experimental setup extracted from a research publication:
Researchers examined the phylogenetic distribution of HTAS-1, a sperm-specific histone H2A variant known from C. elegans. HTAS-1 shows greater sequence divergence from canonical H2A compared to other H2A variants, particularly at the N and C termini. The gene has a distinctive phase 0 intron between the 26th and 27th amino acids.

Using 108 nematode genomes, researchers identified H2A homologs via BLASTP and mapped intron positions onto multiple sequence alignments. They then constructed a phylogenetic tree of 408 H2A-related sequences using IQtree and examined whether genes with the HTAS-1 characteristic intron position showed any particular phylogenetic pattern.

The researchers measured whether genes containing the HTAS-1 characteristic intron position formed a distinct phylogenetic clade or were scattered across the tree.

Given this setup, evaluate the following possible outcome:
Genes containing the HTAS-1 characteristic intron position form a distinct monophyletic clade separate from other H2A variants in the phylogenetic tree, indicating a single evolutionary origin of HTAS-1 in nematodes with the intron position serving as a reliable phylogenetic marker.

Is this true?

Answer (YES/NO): YES